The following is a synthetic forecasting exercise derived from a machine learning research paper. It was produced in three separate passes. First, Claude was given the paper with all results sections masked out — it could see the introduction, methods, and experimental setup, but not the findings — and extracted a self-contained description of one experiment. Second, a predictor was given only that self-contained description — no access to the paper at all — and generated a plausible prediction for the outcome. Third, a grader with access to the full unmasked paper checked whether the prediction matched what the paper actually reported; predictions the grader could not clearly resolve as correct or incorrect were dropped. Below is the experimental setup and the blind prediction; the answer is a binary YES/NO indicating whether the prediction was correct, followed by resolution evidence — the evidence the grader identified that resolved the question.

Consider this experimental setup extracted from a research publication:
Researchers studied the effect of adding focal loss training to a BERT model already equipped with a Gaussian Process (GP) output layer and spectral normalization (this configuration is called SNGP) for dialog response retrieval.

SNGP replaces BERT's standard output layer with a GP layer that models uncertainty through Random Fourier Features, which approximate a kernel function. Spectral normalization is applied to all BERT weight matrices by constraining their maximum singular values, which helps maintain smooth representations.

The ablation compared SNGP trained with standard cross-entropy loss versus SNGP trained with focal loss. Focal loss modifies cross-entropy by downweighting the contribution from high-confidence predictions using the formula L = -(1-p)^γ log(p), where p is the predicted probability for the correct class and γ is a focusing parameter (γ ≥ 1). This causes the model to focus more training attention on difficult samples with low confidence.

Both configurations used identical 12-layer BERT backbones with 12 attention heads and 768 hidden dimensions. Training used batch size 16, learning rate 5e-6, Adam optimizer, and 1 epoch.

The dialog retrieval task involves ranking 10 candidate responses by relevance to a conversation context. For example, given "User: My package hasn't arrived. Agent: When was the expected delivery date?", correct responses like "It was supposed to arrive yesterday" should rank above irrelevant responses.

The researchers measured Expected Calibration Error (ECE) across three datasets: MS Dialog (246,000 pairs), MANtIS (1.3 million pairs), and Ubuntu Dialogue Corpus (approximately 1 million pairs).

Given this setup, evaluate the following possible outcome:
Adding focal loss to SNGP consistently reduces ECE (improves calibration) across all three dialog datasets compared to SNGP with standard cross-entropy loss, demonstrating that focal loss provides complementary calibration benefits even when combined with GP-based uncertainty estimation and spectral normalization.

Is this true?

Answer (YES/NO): YES